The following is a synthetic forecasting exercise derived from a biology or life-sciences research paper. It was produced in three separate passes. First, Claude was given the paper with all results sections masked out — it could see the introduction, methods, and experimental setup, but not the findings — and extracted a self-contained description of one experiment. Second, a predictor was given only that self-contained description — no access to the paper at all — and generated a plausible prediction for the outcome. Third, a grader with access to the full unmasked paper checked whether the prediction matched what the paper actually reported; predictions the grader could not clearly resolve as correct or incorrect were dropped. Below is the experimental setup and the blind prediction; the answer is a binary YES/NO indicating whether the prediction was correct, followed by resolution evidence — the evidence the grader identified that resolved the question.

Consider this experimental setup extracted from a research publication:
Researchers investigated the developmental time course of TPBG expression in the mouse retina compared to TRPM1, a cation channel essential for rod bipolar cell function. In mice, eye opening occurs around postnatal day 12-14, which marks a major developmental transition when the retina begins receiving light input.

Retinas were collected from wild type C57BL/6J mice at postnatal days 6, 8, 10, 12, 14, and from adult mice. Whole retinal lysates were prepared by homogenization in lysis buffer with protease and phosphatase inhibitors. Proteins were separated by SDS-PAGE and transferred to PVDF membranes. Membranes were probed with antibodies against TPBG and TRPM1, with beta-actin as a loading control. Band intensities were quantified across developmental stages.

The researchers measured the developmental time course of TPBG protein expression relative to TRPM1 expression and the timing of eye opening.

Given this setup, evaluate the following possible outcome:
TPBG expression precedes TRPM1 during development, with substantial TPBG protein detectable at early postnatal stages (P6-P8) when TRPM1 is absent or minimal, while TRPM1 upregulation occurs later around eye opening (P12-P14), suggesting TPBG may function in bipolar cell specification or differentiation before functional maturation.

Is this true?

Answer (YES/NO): NO